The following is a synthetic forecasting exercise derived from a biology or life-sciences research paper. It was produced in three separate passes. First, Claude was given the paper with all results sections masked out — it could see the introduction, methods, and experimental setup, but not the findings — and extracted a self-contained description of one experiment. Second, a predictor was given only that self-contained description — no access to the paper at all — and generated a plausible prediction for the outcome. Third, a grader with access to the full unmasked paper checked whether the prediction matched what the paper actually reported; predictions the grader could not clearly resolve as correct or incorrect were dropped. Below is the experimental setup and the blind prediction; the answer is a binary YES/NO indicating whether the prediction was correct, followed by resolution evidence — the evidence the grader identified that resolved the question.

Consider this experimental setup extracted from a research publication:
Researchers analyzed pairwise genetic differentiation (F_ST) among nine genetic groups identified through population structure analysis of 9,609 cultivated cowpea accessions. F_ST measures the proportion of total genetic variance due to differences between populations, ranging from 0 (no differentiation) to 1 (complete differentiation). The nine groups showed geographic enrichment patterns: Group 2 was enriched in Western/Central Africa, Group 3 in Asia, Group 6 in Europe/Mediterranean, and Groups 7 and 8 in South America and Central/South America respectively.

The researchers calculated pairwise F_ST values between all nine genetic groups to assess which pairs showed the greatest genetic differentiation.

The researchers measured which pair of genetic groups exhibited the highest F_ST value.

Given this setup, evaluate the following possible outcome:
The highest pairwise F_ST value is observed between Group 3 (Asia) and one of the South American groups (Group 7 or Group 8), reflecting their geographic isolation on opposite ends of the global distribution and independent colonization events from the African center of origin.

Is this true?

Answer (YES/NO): NO